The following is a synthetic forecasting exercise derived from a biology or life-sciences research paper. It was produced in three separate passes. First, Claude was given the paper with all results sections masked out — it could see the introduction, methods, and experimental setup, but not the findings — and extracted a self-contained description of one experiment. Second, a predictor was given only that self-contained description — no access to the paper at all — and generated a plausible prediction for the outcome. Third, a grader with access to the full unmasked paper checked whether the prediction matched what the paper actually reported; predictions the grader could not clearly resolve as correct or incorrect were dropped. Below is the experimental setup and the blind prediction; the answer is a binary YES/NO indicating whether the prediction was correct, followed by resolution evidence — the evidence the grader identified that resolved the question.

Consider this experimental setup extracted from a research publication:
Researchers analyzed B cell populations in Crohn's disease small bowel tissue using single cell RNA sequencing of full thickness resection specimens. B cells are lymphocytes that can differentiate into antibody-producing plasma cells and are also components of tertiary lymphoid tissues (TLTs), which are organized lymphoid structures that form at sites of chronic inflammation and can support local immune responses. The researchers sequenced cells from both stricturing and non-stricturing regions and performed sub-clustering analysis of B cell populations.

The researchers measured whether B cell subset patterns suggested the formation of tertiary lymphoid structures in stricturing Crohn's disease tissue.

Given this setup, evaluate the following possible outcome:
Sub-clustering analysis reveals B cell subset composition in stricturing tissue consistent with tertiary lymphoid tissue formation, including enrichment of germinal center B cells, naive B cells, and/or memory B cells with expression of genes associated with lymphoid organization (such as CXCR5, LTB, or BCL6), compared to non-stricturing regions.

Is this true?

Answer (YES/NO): YES